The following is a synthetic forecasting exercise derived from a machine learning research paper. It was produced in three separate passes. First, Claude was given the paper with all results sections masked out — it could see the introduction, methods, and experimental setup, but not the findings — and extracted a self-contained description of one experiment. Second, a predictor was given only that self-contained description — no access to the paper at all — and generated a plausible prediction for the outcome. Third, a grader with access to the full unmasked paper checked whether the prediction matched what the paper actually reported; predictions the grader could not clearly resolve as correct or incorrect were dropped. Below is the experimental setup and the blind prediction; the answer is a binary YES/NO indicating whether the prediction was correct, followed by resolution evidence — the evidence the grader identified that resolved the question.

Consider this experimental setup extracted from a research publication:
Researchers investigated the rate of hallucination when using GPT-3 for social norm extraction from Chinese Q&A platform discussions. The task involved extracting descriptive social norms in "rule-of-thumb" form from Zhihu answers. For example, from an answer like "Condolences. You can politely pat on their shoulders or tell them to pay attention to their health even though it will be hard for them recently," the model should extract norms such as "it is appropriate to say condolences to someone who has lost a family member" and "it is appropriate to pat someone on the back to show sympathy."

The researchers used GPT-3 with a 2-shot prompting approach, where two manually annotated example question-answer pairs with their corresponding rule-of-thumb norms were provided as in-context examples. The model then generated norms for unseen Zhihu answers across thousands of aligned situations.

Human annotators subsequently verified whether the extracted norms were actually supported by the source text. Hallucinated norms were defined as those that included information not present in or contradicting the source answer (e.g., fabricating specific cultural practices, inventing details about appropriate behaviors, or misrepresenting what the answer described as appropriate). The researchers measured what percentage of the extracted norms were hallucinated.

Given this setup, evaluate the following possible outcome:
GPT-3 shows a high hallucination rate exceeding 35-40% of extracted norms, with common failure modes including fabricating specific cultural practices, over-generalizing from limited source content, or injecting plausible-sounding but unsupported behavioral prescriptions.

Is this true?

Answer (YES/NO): NO